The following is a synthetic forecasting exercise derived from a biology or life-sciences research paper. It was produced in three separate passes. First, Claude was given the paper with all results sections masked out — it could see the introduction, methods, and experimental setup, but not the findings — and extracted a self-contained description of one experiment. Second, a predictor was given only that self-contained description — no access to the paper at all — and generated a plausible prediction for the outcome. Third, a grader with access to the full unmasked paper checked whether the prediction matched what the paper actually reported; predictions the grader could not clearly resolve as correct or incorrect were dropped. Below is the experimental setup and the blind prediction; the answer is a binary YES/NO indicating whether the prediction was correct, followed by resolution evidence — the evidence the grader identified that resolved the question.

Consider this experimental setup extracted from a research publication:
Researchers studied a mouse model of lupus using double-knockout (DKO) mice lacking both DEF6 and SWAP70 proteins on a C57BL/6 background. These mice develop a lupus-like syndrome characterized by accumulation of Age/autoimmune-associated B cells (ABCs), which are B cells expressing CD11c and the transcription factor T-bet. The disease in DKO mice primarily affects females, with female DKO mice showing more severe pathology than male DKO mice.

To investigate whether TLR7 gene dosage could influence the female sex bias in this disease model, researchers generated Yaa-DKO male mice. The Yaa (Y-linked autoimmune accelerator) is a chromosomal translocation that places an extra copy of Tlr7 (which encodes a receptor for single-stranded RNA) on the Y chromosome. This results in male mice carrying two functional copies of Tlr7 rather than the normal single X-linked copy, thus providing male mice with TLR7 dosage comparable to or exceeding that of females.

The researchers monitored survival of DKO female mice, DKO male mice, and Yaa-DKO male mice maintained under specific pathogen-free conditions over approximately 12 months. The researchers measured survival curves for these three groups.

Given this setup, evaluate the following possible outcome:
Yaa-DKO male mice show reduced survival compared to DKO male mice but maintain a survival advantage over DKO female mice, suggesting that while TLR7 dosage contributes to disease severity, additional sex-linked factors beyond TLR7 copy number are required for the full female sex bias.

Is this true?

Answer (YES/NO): NO